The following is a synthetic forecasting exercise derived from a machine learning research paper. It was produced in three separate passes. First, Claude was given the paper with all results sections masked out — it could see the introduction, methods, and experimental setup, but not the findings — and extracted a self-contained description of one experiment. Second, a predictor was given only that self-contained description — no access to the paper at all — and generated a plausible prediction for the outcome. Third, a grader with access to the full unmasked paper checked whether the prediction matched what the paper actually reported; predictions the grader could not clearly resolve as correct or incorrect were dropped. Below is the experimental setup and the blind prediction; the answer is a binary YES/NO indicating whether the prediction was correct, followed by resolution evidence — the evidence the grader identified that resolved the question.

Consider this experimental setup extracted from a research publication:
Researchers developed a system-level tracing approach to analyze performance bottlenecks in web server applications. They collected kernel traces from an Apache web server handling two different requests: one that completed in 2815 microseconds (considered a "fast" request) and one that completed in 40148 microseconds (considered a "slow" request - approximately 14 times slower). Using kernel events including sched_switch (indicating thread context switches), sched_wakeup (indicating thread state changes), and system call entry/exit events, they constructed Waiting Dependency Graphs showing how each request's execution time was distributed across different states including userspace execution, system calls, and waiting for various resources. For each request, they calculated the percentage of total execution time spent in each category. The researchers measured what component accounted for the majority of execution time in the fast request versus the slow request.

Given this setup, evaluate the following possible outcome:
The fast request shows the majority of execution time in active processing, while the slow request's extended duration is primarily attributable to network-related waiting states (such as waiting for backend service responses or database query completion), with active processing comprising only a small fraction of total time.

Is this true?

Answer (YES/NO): NO